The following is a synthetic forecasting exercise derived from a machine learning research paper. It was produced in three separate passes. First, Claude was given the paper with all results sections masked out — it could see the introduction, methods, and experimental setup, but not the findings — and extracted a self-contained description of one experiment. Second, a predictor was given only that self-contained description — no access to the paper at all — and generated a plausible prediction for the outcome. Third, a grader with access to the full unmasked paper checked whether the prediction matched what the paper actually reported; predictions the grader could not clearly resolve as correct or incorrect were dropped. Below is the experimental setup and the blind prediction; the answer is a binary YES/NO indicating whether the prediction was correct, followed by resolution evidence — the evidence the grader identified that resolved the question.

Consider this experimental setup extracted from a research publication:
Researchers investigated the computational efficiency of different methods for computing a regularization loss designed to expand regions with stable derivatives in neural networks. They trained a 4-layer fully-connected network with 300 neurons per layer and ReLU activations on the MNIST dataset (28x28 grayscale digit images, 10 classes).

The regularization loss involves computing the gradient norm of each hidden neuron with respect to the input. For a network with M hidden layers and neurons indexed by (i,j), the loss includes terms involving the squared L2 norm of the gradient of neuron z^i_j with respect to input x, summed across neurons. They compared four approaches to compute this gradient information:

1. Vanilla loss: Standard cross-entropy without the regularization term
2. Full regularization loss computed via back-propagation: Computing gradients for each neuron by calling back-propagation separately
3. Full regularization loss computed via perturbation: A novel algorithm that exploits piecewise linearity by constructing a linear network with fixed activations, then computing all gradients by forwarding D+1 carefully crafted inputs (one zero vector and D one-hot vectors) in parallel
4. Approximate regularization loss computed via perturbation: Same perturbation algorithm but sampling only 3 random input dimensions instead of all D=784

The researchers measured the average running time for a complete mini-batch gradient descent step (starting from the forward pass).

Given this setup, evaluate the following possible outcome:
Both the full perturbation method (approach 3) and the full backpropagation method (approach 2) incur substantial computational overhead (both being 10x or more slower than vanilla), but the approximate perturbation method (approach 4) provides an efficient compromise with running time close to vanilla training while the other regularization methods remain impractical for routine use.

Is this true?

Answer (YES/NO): YES